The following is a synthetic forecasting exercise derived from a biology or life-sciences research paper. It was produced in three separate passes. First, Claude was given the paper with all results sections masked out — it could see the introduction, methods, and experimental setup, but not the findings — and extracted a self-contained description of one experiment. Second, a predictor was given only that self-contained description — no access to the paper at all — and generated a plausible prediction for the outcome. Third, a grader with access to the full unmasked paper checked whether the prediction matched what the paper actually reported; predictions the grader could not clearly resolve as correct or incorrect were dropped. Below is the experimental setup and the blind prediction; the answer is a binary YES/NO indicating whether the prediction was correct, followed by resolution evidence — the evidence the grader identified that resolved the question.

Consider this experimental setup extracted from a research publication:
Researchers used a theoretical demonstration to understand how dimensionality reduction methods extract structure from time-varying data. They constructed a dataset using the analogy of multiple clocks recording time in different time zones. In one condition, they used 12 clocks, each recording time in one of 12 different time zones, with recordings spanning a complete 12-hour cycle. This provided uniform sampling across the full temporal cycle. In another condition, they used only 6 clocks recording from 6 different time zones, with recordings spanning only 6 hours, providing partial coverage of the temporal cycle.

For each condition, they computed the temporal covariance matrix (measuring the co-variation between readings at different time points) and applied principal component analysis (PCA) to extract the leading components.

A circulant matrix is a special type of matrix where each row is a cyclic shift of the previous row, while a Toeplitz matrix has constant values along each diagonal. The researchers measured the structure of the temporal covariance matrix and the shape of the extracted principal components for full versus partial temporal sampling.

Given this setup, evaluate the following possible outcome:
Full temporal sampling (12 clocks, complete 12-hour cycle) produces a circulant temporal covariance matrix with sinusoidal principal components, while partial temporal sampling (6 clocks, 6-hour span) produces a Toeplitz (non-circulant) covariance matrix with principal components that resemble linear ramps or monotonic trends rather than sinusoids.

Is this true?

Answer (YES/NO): NO